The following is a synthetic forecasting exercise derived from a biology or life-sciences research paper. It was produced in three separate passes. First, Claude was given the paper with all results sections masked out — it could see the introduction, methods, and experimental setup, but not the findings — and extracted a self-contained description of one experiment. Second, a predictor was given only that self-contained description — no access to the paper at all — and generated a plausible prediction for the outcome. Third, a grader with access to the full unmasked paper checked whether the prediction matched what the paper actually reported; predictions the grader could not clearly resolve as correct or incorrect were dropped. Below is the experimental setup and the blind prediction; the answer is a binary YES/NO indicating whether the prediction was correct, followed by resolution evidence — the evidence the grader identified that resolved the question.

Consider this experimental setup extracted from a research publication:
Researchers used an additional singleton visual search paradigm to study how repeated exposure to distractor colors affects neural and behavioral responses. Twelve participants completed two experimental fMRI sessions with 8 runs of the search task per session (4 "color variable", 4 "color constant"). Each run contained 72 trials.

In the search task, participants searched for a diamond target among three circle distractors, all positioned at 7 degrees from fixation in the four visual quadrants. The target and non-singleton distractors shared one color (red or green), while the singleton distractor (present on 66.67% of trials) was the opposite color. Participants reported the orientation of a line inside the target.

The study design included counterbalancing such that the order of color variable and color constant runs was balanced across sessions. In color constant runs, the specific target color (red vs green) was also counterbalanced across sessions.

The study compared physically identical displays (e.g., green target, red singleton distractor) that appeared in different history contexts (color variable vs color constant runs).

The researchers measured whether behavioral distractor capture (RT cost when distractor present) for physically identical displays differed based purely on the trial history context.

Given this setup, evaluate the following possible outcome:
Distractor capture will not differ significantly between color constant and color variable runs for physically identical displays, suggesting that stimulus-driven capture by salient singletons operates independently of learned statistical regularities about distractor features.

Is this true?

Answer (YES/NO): NO